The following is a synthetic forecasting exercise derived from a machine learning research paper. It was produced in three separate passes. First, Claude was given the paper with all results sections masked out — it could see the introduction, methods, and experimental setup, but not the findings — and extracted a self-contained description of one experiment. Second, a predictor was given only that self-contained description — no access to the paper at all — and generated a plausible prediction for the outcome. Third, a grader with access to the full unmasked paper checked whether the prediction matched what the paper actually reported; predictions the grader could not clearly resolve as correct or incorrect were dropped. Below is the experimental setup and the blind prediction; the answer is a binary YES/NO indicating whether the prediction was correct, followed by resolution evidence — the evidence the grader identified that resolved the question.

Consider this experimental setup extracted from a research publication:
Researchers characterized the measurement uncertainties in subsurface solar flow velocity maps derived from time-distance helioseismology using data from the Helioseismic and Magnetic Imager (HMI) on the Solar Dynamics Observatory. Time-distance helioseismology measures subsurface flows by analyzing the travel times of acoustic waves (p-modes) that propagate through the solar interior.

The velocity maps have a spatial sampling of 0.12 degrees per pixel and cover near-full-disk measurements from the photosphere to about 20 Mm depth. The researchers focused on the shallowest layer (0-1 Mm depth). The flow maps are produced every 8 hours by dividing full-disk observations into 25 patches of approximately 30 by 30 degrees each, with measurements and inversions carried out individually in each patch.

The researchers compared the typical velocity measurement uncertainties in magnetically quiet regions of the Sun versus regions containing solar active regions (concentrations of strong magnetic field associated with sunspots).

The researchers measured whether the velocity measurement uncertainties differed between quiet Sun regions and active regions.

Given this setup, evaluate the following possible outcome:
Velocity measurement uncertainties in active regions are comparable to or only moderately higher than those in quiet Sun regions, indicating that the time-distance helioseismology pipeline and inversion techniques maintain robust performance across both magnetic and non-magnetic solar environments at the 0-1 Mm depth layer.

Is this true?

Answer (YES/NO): NO